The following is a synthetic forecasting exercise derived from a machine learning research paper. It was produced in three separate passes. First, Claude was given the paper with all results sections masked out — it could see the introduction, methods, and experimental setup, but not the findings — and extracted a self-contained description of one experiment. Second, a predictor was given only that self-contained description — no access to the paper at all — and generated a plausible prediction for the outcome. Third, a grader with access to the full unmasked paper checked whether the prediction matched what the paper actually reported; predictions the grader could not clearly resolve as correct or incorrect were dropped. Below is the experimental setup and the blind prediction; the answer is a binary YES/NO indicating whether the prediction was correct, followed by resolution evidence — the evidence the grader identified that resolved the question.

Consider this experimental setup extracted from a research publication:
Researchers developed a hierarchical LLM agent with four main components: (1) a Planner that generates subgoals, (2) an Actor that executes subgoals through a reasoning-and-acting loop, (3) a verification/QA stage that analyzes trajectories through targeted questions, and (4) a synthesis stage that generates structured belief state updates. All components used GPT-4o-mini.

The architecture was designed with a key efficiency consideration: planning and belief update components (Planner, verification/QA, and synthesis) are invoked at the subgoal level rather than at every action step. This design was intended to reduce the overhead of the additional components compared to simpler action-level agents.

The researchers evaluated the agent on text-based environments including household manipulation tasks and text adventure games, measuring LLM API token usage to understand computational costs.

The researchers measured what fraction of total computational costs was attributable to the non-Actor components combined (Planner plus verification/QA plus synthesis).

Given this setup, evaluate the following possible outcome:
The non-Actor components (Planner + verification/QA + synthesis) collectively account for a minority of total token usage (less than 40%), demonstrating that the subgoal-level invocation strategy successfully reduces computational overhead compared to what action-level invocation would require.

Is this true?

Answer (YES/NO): YES